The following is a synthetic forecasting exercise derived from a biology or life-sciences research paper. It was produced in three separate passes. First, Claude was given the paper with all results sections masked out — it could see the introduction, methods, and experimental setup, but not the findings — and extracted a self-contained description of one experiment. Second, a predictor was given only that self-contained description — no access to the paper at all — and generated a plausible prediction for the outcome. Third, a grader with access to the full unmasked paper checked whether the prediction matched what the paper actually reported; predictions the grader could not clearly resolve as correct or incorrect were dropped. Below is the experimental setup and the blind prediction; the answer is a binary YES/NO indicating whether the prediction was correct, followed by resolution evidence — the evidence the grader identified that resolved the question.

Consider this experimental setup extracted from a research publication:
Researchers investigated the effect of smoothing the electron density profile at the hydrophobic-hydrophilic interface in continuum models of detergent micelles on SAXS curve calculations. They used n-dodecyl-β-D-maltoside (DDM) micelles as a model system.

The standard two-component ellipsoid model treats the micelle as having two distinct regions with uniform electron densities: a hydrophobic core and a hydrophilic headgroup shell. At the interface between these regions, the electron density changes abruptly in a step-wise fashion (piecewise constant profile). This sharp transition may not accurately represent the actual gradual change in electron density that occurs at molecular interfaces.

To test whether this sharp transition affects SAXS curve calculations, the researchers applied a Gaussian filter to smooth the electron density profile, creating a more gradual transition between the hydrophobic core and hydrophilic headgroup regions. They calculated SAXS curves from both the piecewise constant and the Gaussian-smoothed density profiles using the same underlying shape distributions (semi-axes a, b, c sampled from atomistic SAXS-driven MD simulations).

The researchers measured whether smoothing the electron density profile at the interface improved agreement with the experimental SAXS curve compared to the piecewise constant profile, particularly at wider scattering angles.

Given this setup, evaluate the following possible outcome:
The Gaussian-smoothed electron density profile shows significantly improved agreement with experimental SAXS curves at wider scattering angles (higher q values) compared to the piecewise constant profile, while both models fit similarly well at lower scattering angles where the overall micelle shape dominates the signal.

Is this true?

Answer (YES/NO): NO